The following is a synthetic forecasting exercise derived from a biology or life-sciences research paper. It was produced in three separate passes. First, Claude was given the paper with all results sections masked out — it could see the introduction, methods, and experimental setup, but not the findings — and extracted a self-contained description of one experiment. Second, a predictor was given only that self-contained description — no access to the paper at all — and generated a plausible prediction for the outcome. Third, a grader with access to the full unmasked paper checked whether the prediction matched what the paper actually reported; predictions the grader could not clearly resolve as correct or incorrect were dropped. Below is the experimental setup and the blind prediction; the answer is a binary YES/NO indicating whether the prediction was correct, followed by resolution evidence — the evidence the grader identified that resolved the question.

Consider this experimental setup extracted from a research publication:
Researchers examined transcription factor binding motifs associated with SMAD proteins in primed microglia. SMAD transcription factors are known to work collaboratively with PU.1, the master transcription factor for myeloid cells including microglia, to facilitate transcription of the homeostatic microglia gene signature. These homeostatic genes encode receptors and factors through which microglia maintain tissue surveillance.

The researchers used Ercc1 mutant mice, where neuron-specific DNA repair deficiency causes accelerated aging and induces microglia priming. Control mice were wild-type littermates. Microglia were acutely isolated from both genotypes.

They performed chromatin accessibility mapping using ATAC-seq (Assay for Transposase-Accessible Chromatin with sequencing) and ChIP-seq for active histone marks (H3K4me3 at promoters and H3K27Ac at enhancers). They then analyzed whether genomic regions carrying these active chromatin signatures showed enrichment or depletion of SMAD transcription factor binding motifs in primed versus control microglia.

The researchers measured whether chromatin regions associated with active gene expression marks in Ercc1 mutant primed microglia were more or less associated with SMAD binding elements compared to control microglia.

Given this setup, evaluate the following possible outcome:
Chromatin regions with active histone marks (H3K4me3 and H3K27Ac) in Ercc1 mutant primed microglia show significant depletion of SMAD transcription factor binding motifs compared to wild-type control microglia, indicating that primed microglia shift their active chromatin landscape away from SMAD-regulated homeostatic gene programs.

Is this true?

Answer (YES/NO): YES